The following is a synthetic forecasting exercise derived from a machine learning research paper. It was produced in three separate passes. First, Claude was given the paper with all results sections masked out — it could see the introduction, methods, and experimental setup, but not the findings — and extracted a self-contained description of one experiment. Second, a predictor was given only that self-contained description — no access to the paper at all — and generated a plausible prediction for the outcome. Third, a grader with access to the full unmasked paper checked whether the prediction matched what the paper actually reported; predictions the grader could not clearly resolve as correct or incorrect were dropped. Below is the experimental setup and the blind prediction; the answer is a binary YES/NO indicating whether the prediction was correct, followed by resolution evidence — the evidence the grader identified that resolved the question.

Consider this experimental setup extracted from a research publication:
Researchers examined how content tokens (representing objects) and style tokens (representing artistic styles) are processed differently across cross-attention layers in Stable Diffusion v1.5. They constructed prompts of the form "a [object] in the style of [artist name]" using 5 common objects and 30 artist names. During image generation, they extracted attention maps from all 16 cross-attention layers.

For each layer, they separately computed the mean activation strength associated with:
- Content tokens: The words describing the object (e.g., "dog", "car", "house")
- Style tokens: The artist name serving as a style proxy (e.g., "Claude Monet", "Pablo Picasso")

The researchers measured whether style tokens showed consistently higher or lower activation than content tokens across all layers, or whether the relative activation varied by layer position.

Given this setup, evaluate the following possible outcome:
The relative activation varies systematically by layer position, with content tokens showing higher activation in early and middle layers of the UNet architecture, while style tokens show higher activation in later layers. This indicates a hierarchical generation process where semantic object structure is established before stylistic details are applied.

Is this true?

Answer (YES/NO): NO